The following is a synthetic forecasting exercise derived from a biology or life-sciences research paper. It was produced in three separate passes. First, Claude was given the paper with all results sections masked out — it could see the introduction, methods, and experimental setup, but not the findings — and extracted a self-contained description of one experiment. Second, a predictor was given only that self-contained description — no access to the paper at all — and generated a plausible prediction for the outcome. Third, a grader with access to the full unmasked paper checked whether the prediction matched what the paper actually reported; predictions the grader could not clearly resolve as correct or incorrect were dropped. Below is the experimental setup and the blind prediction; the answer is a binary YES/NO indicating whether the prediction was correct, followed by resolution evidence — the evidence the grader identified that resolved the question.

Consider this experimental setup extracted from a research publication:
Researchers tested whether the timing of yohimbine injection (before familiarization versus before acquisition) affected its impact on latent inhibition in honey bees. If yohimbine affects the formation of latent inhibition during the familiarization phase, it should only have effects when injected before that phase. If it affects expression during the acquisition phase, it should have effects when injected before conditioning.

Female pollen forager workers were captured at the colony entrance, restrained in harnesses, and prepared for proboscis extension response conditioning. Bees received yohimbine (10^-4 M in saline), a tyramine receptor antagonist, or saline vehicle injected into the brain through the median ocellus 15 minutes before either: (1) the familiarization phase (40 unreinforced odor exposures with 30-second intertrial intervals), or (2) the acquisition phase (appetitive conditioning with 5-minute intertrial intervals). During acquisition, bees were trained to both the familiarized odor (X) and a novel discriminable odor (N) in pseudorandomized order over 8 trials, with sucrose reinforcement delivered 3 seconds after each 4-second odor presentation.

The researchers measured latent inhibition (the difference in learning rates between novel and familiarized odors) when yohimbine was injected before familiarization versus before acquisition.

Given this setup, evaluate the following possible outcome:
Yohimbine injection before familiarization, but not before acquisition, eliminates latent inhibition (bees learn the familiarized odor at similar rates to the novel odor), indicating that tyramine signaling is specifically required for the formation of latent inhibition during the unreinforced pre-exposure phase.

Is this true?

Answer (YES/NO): NO